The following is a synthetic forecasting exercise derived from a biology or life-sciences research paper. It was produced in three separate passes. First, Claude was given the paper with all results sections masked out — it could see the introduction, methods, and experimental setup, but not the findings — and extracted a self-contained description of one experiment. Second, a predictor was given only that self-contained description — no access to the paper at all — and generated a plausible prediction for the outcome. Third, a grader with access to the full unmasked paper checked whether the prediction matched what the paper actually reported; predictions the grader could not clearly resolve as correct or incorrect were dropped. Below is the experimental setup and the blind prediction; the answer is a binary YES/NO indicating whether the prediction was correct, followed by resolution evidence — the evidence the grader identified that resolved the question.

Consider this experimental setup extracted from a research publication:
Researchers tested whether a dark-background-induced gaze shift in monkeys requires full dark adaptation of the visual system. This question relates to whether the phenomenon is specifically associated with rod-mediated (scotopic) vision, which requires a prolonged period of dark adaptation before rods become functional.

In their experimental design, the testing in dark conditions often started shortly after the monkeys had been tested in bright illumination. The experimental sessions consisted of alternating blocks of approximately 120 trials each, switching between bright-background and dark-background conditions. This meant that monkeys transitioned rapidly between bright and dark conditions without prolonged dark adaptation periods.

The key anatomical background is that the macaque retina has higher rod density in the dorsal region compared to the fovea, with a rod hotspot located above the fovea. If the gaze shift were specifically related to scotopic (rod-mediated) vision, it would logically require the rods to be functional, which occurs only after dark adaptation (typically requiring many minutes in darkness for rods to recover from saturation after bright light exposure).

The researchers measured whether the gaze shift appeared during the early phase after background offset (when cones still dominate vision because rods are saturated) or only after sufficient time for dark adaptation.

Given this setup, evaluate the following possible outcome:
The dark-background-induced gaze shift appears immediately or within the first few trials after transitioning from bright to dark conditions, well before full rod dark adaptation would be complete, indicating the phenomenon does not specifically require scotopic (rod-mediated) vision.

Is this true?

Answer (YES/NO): YES